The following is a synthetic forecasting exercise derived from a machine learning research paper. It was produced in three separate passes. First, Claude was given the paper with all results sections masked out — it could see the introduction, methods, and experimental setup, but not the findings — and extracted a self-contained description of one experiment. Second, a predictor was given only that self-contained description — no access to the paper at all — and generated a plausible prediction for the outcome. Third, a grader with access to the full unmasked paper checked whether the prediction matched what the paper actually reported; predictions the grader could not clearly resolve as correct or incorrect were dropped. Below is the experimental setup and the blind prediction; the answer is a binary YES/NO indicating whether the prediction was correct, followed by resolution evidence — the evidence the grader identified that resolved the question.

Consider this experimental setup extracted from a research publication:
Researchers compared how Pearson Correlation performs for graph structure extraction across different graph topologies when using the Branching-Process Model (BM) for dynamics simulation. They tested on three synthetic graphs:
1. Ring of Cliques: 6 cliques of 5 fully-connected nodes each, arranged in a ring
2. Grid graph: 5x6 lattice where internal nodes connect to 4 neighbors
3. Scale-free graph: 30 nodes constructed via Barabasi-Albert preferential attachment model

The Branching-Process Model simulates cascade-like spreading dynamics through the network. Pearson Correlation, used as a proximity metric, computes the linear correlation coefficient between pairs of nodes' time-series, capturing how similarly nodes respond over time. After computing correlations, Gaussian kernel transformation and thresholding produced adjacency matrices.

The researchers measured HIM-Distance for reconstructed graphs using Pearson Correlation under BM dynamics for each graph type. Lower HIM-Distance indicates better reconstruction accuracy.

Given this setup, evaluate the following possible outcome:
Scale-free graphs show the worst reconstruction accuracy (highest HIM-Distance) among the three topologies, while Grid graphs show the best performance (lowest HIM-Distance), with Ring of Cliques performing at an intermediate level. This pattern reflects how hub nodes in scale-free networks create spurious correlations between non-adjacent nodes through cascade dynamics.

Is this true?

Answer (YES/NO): NO